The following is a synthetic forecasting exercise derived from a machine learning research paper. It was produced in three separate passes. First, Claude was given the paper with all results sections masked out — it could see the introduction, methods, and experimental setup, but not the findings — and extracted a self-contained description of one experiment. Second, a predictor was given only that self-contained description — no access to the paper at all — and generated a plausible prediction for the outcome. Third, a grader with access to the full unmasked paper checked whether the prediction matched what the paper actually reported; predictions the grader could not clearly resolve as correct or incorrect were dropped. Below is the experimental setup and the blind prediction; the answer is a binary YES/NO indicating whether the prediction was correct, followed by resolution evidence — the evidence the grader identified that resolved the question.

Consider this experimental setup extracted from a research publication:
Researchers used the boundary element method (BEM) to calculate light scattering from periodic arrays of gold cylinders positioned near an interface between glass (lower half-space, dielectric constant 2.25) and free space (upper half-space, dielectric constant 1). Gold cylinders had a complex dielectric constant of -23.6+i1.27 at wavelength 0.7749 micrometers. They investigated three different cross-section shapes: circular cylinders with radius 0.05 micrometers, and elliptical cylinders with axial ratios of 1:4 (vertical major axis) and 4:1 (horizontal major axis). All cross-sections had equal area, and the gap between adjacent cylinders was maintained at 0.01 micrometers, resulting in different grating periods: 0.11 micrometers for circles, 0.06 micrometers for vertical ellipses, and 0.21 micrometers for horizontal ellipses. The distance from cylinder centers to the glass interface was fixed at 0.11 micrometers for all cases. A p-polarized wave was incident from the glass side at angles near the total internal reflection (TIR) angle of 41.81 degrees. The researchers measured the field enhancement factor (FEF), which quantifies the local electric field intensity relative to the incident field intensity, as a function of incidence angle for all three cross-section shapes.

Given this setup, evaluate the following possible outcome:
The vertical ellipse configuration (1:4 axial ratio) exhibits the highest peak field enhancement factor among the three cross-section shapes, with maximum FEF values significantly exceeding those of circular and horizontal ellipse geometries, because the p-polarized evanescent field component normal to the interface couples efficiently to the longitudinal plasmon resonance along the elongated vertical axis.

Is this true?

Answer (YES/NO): NO